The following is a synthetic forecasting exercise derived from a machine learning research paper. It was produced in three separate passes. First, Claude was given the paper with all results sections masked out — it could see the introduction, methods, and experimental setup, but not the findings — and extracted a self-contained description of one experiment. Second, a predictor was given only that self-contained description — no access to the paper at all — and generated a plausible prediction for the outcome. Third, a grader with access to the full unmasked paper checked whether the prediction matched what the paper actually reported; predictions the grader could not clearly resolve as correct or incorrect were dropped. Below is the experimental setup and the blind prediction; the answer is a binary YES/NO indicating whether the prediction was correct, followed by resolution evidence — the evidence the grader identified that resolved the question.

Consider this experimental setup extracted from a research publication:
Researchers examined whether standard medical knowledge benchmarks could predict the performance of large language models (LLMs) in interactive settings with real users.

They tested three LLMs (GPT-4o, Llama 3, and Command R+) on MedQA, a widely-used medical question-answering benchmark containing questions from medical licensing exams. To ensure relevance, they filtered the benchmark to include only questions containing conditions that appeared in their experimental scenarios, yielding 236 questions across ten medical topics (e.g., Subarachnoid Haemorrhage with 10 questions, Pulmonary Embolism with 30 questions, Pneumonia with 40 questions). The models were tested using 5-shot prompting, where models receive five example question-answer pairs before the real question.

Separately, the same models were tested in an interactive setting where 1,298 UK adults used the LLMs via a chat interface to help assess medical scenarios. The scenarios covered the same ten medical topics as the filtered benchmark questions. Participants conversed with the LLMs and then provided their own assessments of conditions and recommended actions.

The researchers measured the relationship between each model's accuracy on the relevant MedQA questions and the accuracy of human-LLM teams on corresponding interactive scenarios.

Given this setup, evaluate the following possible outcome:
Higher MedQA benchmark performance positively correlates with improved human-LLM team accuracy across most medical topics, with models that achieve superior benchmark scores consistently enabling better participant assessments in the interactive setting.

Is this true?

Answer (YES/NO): NO